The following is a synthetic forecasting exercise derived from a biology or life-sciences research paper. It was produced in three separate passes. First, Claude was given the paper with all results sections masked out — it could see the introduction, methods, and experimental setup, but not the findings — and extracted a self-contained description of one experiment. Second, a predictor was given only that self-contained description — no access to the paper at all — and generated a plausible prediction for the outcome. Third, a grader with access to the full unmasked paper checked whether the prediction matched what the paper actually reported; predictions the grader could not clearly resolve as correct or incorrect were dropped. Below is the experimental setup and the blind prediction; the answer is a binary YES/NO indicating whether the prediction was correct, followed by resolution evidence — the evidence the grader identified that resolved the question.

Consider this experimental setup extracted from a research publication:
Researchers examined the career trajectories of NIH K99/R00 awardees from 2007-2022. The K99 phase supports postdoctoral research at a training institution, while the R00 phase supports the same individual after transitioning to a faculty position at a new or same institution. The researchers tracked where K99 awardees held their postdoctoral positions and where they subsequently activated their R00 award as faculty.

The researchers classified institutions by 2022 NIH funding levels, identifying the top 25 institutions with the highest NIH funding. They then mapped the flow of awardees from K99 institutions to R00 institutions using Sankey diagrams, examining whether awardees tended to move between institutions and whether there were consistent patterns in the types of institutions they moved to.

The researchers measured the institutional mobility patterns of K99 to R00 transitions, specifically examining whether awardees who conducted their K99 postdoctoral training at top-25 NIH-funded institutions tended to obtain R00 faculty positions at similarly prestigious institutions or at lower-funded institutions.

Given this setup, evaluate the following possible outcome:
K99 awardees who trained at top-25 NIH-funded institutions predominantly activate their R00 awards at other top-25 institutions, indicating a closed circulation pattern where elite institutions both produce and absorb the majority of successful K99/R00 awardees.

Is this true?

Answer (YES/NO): NO